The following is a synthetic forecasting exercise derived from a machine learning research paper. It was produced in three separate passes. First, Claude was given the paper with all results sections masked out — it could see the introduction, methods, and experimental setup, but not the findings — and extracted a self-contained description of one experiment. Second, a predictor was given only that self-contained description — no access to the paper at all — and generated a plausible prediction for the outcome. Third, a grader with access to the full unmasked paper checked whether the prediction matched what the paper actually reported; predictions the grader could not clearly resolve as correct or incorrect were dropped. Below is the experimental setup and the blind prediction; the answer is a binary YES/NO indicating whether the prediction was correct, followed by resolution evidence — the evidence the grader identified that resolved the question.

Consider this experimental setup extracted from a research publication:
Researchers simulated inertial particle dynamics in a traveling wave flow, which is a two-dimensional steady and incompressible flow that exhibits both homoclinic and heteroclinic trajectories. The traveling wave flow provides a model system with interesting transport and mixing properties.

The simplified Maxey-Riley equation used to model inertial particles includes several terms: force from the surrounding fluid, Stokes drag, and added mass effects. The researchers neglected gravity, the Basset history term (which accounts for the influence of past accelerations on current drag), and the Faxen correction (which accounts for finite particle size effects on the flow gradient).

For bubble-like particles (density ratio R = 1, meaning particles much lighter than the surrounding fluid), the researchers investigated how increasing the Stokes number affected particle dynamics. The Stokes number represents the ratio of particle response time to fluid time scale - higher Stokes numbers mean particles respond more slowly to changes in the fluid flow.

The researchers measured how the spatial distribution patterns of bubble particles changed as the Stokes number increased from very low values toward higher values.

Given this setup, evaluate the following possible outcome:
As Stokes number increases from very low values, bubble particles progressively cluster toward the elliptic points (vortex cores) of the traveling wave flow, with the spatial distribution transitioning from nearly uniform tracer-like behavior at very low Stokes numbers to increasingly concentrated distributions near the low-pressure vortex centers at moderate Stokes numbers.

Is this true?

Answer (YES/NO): NO